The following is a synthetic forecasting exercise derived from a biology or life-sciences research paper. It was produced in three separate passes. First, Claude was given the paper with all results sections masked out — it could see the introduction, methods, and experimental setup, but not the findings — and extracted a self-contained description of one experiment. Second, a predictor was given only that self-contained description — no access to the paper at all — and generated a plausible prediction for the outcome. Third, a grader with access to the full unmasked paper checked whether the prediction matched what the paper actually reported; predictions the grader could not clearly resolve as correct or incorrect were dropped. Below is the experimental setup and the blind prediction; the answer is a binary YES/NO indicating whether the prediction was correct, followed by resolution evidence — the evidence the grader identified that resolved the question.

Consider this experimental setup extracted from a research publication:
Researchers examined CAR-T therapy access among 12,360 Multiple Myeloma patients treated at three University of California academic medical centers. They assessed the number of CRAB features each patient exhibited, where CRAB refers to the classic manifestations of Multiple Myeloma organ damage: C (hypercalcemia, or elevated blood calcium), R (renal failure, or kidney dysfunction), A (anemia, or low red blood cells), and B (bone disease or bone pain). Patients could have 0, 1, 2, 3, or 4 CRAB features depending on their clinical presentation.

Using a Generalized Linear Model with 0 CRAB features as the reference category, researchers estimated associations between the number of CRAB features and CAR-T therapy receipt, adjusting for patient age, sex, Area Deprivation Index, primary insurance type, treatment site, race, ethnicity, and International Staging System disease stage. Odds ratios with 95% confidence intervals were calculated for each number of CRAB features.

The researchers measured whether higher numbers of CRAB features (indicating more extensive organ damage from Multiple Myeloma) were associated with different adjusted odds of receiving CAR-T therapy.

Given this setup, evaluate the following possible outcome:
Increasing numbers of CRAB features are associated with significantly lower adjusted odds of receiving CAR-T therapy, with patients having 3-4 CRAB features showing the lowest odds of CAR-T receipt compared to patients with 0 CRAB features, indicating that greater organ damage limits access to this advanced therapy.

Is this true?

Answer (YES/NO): NO